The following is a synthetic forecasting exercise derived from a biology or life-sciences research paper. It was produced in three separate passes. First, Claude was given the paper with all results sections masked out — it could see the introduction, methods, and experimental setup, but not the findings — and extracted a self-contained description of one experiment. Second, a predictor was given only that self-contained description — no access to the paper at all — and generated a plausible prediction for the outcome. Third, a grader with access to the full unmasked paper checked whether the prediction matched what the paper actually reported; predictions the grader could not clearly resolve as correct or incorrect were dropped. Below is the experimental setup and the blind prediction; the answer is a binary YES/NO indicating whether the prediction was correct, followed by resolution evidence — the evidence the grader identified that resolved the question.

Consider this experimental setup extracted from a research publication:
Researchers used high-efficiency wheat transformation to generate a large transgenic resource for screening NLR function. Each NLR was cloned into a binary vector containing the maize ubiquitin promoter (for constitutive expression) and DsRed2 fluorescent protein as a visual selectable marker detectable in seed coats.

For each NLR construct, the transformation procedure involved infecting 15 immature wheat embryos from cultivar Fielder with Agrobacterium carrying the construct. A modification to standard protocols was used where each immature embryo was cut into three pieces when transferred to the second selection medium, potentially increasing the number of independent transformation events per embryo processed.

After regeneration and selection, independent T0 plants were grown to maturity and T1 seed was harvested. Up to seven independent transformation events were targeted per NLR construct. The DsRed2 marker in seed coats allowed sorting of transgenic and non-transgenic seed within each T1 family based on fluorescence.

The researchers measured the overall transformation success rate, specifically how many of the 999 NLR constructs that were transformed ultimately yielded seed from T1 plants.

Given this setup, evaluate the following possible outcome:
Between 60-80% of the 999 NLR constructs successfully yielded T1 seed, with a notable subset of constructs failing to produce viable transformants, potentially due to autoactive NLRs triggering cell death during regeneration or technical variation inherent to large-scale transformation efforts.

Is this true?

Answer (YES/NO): NO